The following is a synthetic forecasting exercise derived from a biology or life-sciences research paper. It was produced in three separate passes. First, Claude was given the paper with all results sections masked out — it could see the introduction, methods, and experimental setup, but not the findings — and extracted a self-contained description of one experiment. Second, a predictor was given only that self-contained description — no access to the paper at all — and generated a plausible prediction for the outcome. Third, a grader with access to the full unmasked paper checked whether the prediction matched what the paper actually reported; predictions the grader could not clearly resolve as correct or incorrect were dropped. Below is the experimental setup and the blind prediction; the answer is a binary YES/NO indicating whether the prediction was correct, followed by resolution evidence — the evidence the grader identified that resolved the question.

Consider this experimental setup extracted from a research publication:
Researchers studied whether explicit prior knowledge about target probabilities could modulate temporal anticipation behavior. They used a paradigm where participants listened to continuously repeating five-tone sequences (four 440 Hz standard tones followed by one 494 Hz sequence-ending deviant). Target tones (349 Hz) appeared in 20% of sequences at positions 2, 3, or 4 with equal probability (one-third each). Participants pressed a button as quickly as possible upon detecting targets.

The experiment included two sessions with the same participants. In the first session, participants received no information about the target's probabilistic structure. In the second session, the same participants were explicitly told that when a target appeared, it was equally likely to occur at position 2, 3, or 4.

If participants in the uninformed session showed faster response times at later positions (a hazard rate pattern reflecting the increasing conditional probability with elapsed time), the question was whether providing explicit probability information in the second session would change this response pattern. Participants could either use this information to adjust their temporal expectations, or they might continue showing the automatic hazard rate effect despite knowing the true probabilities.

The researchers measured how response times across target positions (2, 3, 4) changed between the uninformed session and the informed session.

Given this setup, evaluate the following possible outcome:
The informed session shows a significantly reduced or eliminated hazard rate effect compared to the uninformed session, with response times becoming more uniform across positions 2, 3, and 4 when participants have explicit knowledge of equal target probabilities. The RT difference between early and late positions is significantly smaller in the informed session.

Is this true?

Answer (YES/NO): NO